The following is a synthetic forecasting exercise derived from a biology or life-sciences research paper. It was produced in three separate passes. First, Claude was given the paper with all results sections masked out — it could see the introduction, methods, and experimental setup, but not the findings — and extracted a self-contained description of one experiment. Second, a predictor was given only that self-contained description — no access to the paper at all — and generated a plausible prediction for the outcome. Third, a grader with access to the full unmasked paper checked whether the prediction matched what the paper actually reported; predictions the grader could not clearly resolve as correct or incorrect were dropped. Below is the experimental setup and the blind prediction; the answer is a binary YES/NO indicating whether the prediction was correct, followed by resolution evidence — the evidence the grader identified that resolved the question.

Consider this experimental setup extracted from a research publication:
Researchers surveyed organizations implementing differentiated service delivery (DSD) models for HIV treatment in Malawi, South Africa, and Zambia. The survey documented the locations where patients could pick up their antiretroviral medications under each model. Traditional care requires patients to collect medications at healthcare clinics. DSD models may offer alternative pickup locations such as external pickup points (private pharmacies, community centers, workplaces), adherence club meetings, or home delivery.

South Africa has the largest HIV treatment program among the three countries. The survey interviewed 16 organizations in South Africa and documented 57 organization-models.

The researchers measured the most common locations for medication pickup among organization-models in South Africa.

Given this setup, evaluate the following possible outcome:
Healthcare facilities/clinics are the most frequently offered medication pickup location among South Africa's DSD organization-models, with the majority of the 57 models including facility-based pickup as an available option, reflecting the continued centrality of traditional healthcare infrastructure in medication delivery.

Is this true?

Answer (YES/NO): NO